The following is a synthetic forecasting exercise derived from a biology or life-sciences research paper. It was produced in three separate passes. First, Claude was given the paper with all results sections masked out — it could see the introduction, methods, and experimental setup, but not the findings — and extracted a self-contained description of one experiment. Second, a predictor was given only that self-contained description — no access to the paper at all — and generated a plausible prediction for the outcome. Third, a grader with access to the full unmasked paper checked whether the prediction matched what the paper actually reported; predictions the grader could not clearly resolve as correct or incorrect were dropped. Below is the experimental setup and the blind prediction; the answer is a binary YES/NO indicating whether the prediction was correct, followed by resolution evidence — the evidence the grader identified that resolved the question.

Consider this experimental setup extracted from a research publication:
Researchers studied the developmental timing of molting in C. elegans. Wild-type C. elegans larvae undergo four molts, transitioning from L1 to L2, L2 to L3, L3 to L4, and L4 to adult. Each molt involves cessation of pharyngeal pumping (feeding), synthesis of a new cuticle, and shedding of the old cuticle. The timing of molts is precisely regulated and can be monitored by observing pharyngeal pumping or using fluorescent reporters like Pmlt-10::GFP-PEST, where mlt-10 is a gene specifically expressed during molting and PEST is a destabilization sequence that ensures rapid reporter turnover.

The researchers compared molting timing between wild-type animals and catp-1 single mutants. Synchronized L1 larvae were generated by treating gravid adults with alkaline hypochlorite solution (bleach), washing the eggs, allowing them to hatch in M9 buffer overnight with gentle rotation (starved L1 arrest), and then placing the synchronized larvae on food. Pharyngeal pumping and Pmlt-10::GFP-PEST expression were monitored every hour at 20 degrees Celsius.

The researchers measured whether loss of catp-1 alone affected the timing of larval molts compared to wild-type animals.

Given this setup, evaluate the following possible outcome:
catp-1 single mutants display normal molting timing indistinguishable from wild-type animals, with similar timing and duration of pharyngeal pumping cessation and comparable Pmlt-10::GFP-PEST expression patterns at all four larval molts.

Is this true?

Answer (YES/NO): NO